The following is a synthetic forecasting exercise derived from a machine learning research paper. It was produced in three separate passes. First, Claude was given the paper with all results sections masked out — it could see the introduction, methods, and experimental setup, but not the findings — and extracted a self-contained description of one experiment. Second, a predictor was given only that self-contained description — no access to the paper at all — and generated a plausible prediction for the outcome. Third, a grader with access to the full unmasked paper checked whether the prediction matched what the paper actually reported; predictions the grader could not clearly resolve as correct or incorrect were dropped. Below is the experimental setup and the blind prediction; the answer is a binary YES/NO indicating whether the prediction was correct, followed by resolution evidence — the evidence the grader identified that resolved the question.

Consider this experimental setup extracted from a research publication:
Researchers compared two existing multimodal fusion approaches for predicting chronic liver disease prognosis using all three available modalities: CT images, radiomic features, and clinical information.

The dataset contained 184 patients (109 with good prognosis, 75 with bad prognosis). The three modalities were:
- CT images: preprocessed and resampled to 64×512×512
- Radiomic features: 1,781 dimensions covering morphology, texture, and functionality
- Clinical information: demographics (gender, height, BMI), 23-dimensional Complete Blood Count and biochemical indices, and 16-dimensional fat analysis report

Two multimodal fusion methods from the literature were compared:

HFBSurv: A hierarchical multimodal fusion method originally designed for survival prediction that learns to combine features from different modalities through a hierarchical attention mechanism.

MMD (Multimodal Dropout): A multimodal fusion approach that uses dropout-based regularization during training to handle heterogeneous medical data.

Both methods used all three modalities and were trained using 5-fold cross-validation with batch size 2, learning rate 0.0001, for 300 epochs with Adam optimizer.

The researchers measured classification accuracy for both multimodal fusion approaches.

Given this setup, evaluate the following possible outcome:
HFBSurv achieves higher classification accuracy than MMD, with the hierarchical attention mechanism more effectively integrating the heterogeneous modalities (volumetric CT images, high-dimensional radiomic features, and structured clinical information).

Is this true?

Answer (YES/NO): YES